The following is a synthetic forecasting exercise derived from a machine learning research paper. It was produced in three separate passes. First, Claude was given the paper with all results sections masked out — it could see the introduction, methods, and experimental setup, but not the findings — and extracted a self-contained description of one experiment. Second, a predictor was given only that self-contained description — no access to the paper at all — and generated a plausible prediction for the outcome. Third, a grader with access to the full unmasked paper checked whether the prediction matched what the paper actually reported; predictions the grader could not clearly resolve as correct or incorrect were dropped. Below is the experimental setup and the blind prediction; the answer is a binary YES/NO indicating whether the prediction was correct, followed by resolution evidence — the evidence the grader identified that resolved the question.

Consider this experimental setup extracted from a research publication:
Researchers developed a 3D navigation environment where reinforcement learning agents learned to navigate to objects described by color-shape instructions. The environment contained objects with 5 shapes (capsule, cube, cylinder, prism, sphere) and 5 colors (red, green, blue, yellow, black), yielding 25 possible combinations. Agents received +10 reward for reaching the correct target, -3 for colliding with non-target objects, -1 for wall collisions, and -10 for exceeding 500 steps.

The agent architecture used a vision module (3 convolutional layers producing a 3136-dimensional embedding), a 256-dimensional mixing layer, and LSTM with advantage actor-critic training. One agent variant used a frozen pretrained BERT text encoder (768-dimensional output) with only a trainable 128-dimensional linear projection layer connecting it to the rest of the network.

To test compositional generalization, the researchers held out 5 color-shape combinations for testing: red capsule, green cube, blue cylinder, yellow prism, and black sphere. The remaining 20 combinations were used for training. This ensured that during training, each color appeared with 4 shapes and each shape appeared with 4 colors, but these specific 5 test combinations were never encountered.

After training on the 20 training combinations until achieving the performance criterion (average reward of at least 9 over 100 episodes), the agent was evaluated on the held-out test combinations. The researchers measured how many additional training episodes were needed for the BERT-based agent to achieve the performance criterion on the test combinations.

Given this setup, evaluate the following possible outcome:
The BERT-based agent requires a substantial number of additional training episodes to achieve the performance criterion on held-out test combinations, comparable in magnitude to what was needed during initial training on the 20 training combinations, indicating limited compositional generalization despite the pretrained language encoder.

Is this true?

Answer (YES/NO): NO